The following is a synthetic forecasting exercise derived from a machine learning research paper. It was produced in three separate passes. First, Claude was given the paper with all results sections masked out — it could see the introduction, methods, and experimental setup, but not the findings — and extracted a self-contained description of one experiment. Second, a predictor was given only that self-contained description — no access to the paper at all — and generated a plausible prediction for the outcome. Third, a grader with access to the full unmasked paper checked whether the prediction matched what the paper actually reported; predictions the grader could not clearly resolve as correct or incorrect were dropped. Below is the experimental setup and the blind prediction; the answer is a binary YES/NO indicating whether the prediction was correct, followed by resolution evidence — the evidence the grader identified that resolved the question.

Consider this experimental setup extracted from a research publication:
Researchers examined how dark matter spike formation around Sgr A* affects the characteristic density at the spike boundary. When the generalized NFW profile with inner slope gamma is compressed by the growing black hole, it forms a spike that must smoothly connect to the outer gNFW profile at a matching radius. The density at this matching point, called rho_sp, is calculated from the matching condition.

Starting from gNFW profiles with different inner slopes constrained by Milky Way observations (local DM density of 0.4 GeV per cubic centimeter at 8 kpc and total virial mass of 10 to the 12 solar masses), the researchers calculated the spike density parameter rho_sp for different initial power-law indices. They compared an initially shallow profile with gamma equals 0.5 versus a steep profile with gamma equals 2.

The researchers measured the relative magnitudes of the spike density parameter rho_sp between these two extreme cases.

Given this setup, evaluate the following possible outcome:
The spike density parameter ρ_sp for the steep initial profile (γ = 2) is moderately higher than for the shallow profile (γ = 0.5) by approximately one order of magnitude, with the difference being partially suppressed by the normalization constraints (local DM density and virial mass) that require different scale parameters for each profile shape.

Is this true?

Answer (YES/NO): NO